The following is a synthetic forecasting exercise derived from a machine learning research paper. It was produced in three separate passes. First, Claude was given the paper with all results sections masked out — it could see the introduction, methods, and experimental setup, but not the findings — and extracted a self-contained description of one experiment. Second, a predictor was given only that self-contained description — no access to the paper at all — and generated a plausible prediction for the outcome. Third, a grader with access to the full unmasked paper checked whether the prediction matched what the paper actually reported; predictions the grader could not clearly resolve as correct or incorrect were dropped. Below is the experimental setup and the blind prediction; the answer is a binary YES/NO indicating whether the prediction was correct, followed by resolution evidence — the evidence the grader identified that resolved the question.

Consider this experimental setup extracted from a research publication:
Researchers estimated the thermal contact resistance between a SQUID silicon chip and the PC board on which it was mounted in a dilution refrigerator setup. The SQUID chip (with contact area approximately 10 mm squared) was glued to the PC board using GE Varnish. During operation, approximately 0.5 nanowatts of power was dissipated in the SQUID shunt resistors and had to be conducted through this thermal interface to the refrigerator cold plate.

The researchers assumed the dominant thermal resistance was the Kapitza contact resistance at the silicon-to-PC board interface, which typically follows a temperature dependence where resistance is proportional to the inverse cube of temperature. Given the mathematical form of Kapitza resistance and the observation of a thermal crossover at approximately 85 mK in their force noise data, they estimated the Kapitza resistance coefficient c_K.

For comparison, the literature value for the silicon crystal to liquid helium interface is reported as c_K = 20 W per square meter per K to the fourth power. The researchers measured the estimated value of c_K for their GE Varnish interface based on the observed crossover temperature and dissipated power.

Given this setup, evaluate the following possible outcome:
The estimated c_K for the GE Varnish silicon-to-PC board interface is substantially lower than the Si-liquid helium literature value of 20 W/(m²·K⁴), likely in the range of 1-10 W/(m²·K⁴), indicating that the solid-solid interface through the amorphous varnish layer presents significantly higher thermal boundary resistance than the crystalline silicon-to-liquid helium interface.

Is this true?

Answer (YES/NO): YES